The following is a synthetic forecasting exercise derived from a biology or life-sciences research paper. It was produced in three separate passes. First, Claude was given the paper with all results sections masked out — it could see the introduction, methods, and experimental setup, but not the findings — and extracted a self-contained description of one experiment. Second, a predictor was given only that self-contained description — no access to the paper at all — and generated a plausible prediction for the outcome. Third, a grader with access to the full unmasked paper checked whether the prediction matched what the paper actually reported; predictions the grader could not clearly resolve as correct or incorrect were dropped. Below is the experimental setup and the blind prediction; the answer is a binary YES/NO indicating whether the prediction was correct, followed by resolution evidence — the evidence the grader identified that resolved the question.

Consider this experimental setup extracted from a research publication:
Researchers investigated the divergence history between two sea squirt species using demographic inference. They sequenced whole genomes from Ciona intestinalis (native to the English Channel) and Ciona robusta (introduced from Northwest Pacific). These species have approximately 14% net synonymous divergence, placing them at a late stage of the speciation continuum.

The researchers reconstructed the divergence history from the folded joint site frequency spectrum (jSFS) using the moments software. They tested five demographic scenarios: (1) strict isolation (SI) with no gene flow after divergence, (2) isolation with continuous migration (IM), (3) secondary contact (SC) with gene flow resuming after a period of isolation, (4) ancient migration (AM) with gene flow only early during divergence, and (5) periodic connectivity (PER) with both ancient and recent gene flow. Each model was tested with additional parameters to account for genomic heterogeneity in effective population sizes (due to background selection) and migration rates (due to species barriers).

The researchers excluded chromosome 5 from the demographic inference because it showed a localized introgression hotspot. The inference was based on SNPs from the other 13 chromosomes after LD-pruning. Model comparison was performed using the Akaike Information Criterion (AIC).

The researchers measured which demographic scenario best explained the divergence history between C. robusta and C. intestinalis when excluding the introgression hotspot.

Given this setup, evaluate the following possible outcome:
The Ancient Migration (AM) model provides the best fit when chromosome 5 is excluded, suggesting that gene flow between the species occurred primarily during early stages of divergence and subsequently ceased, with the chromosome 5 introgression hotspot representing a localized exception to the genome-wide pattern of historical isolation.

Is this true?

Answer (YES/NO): NO